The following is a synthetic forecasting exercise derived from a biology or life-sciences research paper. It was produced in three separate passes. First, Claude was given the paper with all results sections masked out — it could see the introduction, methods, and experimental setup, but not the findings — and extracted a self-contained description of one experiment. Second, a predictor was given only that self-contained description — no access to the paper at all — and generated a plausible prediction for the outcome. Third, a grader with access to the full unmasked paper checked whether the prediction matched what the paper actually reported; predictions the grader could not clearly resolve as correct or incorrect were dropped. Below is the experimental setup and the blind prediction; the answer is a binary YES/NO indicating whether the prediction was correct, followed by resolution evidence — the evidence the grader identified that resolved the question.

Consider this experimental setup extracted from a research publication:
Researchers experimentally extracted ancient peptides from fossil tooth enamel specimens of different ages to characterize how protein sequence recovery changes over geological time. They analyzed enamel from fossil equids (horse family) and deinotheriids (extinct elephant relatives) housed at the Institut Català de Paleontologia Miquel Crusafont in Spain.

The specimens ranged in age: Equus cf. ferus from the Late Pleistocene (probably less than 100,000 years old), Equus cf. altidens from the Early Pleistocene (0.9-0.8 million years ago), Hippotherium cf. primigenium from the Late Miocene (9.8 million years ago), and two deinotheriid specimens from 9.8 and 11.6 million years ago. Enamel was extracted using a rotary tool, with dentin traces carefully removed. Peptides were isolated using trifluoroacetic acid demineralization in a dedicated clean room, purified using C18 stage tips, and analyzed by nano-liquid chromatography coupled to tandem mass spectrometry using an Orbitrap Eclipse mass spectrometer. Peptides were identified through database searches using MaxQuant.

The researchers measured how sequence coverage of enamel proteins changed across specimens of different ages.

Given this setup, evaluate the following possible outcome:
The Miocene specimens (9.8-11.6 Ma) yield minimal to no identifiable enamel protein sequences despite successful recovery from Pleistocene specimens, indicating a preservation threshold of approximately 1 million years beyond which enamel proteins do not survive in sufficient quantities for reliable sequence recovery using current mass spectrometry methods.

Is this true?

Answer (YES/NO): NO